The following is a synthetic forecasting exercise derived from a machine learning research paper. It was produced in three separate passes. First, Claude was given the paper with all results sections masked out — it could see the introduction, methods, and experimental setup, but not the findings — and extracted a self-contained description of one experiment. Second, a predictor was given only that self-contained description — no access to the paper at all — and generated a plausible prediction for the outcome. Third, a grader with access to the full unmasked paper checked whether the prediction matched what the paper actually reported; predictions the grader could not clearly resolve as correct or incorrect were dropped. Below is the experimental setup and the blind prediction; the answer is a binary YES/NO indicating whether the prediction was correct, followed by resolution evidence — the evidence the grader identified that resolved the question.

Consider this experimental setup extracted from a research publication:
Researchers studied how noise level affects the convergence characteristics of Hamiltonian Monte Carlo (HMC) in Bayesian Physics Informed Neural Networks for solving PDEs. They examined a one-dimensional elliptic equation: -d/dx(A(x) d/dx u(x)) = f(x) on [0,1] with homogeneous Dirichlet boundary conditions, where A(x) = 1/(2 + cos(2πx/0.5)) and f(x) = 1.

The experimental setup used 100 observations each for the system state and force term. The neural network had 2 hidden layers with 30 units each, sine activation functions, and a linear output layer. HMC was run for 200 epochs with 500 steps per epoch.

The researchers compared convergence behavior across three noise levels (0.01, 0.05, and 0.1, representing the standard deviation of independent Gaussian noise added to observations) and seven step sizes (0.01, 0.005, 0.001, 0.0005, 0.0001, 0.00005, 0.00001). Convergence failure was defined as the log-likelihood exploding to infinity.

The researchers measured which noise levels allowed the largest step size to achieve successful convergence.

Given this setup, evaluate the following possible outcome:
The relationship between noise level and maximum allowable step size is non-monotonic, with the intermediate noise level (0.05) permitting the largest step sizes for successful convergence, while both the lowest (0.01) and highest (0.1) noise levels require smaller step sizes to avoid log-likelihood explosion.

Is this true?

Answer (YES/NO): NO